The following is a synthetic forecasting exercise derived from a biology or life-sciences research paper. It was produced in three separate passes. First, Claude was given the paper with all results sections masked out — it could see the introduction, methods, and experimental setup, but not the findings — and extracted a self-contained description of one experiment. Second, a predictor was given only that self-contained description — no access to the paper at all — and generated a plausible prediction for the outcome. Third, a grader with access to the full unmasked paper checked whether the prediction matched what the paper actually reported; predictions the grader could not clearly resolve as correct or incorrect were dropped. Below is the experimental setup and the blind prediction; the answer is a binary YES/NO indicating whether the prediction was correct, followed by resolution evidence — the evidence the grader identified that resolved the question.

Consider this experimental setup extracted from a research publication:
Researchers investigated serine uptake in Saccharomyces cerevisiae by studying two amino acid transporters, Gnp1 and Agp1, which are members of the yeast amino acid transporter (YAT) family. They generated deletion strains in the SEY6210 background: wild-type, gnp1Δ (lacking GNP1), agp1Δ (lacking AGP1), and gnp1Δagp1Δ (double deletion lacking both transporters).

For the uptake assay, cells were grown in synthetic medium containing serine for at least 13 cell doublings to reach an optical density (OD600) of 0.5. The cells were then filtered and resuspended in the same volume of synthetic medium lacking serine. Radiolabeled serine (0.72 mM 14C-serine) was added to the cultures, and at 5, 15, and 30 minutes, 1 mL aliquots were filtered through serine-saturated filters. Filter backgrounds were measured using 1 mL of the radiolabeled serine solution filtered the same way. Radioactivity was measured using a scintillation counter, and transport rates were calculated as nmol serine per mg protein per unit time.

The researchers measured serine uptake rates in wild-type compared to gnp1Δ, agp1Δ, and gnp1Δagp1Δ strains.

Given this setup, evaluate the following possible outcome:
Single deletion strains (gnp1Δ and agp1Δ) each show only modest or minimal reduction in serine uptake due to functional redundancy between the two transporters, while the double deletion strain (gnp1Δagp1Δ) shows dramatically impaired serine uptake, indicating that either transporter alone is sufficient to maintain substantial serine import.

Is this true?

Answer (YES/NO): NO